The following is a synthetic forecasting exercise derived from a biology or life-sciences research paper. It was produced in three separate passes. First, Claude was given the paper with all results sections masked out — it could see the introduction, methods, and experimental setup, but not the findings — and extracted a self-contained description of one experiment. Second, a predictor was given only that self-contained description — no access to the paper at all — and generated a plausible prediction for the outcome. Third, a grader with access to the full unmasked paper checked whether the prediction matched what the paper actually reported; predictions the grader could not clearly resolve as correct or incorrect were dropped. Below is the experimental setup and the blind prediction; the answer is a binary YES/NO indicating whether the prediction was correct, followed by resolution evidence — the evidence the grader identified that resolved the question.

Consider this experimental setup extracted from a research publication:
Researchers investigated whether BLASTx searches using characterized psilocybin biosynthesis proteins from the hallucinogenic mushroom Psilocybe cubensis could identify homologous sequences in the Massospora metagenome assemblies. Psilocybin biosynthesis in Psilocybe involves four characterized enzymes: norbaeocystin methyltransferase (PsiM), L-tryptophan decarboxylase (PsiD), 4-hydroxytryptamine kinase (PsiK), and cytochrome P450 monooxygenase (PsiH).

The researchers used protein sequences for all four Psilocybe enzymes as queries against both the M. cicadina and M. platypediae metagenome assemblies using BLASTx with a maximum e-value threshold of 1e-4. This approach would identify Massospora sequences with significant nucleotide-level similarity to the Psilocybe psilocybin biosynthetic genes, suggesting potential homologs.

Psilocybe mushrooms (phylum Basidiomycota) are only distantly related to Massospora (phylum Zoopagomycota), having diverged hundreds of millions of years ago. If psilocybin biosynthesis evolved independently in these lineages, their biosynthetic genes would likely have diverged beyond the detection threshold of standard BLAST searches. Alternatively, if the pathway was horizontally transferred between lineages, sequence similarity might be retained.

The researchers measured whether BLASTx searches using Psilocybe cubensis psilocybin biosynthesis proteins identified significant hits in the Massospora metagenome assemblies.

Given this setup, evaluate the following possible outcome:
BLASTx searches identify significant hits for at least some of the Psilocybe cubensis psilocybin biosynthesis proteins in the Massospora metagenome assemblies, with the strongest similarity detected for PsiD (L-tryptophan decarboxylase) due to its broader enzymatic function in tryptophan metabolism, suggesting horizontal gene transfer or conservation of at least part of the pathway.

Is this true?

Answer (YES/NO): NO